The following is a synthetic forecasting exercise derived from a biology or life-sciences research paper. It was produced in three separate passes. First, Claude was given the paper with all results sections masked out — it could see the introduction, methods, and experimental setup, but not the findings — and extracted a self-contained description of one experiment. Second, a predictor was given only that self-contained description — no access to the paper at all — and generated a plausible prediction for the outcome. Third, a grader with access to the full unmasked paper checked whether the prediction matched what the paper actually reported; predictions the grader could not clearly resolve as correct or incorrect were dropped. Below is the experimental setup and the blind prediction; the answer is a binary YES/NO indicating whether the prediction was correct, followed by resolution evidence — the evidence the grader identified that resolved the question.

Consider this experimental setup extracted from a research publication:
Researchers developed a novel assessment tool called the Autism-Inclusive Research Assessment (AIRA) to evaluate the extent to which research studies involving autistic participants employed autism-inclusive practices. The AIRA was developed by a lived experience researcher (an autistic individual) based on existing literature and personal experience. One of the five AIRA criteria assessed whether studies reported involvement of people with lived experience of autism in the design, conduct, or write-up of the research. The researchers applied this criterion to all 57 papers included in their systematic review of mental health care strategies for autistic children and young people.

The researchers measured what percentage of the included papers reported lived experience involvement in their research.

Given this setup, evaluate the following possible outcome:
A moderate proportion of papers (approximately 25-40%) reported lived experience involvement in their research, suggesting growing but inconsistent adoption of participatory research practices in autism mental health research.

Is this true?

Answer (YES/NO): NO